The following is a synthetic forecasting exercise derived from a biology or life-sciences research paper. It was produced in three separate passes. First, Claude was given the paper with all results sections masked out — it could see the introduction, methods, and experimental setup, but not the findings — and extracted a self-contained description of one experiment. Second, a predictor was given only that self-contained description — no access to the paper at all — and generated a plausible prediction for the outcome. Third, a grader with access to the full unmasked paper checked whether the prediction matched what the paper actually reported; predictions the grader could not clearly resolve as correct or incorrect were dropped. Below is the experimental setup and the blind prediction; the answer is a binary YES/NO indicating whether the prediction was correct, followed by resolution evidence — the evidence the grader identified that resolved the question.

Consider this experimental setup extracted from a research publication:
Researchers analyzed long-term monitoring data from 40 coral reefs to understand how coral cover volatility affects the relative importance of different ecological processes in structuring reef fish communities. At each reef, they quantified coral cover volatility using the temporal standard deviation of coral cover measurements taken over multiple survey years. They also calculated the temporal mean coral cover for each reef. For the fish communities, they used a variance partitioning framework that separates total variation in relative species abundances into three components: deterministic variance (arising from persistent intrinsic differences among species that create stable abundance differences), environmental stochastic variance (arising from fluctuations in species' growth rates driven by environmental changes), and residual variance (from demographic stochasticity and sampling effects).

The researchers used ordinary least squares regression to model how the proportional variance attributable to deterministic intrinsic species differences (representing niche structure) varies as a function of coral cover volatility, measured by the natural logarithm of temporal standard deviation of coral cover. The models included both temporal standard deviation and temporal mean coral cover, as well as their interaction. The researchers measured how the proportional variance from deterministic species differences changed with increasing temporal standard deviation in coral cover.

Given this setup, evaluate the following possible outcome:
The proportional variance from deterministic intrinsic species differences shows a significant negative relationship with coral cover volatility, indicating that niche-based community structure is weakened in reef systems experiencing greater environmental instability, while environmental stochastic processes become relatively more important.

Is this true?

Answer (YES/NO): YES